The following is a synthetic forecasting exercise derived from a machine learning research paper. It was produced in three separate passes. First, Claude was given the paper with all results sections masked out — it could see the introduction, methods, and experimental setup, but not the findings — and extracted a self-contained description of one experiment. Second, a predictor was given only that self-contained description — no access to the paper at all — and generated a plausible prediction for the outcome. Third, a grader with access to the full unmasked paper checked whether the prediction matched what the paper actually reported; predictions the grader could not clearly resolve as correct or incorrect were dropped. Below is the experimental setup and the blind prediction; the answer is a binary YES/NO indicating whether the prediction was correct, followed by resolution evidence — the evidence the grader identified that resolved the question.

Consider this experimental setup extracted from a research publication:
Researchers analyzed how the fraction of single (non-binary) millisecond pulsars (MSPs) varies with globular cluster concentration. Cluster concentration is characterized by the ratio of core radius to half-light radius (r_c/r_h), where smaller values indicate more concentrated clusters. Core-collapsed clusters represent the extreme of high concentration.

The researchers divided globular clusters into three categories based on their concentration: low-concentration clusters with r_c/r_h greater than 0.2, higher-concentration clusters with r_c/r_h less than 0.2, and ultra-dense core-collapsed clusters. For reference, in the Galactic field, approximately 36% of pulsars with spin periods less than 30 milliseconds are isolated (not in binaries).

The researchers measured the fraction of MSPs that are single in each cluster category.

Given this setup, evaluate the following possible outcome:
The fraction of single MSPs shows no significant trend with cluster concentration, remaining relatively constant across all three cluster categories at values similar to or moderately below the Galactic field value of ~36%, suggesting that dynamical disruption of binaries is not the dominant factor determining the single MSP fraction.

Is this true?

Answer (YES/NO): NO